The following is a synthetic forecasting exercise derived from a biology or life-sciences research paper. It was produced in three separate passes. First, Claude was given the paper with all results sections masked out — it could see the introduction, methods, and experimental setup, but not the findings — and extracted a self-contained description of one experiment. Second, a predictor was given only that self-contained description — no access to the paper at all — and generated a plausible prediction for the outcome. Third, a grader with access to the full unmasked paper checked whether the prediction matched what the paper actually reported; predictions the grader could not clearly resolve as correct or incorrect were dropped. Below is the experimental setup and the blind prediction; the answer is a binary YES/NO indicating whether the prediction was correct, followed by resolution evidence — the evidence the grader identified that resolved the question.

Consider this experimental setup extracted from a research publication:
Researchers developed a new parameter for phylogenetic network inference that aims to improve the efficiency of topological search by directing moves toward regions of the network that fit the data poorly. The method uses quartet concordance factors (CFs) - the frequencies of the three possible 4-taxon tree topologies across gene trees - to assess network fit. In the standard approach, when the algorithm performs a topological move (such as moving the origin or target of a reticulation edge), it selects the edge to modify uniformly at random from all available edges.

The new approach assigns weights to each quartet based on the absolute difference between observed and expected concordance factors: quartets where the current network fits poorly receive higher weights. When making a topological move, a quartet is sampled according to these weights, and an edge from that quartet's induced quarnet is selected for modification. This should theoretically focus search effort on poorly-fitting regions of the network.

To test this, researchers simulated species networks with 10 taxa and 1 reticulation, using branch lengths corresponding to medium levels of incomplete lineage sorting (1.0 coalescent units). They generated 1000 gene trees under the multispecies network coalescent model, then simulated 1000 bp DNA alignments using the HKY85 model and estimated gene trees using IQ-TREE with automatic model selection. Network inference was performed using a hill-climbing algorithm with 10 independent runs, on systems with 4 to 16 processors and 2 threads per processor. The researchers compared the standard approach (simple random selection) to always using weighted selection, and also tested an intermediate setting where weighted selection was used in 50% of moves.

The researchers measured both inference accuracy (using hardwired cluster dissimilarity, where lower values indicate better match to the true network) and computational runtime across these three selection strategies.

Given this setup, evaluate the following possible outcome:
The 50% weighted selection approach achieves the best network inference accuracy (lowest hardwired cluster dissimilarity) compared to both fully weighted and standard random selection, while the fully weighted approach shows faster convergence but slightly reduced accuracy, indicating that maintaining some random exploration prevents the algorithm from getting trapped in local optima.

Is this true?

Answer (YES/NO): NO